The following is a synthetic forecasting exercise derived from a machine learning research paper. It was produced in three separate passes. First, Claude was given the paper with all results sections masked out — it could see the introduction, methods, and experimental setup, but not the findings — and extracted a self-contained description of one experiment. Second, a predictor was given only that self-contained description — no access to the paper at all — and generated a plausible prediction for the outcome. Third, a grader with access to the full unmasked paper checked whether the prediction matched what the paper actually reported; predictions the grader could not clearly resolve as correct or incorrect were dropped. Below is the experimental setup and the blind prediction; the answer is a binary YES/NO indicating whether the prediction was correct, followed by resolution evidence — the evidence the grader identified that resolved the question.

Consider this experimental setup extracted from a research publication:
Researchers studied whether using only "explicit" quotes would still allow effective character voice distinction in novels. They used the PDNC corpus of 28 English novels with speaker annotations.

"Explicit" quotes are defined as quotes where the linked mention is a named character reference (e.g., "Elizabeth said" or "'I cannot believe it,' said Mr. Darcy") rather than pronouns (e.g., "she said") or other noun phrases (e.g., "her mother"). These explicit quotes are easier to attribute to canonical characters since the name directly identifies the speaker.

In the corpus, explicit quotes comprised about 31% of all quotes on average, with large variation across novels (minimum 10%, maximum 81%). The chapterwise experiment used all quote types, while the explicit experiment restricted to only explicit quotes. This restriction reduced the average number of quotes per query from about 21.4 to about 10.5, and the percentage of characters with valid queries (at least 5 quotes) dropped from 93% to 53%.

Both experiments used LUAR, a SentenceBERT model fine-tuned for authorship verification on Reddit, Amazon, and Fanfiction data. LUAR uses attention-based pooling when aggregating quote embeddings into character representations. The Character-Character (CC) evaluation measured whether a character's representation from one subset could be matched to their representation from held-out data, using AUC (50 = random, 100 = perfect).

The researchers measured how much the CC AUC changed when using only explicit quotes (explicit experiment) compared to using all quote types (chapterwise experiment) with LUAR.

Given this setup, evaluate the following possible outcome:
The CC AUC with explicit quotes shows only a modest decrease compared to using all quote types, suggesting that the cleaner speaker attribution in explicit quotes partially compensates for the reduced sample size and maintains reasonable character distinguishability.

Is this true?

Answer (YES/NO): YES